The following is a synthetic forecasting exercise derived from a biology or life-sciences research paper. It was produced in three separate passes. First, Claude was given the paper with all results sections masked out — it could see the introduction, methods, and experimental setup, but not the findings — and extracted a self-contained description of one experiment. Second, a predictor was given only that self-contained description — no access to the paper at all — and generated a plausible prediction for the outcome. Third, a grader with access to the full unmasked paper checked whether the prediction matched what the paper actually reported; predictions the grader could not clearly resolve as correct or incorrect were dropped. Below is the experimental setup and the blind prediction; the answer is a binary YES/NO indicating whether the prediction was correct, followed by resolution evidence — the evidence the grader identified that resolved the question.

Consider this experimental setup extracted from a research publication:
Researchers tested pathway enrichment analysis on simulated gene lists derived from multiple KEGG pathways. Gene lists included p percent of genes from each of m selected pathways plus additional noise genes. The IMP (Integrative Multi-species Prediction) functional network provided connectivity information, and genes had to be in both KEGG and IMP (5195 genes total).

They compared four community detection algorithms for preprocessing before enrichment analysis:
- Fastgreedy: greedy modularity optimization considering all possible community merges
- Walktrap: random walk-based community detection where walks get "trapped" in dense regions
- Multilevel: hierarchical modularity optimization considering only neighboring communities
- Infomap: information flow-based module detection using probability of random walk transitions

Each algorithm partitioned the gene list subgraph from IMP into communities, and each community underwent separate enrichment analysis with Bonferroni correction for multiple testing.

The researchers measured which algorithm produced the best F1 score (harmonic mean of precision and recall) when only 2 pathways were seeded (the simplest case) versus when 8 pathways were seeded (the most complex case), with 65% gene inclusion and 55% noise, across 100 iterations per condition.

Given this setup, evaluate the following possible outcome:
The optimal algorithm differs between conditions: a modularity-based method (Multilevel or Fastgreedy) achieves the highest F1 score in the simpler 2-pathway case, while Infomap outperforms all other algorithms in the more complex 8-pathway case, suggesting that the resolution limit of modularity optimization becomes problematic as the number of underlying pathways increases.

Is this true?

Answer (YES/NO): NO